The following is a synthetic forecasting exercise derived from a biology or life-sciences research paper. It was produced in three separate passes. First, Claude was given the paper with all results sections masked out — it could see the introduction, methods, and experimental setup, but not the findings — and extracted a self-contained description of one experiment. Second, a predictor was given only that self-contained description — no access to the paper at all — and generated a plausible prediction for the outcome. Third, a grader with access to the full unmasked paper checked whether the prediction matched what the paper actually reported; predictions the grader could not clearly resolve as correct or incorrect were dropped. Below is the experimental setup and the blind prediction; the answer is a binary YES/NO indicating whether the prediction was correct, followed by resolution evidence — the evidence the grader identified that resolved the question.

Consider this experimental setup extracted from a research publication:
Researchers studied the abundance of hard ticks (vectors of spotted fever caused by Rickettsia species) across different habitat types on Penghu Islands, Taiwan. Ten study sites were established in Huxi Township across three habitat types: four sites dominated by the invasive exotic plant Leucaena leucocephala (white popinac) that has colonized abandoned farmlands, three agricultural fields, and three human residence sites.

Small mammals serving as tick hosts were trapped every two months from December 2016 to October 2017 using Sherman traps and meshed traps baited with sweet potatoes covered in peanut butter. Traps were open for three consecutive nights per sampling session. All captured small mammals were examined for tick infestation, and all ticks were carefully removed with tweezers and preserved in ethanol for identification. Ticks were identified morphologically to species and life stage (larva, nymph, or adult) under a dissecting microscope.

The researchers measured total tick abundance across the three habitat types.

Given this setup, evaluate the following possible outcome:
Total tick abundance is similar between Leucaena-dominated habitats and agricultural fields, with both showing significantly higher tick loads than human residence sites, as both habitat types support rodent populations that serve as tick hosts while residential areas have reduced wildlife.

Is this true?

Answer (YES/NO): NO